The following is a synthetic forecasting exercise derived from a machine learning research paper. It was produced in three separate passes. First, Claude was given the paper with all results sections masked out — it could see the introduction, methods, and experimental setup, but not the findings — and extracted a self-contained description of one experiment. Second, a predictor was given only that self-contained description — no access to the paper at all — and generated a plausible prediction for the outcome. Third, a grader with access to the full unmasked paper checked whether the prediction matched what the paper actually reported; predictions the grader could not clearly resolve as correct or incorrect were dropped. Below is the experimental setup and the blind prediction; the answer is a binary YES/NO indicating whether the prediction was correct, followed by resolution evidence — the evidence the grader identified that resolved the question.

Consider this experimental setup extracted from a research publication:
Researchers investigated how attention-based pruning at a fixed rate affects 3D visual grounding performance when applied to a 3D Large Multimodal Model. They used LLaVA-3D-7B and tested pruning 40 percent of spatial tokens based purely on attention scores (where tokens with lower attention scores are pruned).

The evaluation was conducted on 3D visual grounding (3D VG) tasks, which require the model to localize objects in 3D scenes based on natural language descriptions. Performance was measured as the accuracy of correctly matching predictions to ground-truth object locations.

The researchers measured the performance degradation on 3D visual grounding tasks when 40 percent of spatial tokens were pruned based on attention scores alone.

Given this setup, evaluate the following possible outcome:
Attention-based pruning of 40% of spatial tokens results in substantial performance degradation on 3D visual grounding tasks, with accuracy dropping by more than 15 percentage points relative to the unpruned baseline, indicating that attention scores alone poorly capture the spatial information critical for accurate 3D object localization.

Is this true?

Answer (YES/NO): NO